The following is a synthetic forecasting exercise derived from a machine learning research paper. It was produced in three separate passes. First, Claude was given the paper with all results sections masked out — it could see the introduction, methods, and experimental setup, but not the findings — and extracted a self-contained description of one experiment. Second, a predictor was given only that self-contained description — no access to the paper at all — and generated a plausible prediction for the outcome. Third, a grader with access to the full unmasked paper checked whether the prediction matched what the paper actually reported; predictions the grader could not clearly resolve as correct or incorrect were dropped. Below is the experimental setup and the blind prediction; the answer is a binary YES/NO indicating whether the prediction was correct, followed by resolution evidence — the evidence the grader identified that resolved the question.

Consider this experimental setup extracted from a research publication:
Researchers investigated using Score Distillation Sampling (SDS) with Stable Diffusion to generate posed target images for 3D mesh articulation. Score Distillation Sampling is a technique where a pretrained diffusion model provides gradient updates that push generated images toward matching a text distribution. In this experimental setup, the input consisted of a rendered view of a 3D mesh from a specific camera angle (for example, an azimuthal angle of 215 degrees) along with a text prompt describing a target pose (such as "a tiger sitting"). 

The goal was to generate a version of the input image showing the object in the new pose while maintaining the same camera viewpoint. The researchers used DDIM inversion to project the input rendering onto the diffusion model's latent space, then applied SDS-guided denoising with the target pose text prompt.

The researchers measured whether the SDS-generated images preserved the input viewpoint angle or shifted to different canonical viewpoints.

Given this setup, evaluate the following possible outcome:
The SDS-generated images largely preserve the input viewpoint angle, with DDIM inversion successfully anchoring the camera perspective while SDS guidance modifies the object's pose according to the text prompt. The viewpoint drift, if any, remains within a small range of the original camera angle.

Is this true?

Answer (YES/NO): NO